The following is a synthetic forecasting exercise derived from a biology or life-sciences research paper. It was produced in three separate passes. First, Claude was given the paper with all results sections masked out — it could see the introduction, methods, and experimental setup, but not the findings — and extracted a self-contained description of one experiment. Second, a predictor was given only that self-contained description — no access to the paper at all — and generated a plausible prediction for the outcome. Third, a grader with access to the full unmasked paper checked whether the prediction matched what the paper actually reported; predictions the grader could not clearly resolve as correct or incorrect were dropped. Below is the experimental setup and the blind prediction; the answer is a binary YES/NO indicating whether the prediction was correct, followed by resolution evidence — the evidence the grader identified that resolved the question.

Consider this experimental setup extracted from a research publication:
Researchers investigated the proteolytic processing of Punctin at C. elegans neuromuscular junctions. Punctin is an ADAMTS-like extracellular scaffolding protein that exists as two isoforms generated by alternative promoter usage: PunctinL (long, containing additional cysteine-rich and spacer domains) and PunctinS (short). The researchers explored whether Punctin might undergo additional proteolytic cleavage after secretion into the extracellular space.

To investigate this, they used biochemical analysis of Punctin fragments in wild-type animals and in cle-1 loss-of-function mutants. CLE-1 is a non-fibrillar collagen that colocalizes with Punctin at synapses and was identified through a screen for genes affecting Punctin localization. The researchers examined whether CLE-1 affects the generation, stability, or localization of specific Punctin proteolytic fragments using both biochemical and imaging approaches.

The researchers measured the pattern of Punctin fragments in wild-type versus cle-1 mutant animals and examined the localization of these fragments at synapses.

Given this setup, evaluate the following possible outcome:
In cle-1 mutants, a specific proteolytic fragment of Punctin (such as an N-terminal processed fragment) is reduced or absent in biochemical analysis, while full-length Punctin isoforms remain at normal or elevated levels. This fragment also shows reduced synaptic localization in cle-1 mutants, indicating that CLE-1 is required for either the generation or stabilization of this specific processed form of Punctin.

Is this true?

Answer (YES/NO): NO